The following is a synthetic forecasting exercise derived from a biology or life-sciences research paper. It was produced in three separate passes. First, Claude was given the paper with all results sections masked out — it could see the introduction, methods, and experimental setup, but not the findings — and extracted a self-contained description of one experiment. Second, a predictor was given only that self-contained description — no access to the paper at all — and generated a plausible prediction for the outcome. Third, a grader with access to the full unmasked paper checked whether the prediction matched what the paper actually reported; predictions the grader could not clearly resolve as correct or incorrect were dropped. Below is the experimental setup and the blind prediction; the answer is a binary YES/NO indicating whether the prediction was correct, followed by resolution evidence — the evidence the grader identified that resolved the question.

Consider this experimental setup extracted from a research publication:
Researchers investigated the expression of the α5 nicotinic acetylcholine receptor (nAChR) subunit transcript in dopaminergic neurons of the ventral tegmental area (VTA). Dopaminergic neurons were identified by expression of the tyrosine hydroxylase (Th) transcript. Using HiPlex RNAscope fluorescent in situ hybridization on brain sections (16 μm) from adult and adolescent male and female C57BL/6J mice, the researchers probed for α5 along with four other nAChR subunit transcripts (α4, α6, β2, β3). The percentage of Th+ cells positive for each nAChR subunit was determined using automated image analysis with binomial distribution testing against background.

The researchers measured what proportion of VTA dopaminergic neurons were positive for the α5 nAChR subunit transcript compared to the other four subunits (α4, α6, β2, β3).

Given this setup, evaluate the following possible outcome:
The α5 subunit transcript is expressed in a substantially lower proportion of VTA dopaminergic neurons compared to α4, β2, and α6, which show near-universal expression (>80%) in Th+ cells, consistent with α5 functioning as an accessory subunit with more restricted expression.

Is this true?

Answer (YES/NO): YES